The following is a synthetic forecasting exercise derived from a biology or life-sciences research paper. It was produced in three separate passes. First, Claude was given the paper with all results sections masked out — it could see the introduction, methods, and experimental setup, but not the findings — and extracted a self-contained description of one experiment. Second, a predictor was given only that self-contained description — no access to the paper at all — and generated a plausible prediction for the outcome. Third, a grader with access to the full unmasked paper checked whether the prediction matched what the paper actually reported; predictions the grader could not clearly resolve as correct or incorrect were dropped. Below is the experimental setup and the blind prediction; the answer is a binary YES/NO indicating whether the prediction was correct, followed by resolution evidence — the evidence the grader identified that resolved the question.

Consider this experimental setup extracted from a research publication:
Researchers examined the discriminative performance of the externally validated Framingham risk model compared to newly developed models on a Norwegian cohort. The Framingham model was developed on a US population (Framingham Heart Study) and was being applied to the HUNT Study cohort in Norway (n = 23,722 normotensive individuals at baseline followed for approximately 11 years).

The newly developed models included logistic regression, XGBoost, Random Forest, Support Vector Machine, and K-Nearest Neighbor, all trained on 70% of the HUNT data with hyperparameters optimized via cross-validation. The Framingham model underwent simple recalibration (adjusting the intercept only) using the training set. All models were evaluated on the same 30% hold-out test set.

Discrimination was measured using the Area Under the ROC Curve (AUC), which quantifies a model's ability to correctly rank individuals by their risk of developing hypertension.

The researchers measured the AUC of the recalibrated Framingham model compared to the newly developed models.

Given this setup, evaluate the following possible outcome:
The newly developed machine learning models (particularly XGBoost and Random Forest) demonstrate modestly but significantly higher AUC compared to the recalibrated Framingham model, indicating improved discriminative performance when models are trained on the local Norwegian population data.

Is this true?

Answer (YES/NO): NO